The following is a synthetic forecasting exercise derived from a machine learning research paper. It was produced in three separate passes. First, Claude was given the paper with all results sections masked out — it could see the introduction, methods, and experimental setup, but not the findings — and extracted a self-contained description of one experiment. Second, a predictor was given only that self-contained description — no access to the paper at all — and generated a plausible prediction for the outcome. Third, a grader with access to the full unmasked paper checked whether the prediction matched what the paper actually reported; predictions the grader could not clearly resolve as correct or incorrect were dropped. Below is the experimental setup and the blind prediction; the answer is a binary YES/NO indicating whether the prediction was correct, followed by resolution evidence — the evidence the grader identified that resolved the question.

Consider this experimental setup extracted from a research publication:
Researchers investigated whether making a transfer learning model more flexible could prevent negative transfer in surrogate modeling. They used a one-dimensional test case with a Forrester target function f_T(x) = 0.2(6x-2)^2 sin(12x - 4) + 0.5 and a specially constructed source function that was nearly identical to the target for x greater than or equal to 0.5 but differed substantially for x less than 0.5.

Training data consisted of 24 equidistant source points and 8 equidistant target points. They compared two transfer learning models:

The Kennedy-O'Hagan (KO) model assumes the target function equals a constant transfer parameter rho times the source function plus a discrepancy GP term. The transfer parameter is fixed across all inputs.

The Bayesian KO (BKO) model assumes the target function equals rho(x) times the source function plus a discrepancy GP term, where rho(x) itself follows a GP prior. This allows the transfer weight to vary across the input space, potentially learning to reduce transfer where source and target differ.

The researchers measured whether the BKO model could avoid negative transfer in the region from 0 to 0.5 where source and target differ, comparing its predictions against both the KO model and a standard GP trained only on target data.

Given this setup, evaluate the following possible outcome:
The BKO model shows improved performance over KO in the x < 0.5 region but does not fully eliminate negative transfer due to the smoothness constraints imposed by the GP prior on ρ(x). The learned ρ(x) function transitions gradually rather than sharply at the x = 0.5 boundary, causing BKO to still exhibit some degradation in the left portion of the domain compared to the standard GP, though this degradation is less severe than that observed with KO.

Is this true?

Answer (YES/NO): NO